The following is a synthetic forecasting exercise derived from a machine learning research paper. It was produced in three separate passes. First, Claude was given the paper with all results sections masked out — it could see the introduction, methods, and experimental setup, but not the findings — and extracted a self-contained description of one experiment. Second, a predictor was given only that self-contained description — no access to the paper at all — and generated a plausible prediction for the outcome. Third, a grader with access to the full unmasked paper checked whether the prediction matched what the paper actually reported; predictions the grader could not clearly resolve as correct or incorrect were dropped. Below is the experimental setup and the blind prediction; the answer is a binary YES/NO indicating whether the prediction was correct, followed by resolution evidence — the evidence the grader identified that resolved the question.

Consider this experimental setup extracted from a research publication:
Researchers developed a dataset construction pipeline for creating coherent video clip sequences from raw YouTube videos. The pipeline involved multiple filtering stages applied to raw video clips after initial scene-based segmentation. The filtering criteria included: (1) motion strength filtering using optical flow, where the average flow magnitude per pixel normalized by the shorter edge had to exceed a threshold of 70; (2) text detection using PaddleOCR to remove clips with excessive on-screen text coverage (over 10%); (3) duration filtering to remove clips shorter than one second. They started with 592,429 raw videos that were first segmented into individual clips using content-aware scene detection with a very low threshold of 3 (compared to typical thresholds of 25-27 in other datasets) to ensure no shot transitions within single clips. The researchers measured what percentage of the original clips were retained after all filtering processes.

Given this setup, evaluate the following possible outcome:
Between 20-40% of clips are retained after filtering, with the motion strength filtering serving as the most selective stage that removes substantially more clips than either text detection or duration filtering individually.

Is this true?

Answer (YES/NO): NO